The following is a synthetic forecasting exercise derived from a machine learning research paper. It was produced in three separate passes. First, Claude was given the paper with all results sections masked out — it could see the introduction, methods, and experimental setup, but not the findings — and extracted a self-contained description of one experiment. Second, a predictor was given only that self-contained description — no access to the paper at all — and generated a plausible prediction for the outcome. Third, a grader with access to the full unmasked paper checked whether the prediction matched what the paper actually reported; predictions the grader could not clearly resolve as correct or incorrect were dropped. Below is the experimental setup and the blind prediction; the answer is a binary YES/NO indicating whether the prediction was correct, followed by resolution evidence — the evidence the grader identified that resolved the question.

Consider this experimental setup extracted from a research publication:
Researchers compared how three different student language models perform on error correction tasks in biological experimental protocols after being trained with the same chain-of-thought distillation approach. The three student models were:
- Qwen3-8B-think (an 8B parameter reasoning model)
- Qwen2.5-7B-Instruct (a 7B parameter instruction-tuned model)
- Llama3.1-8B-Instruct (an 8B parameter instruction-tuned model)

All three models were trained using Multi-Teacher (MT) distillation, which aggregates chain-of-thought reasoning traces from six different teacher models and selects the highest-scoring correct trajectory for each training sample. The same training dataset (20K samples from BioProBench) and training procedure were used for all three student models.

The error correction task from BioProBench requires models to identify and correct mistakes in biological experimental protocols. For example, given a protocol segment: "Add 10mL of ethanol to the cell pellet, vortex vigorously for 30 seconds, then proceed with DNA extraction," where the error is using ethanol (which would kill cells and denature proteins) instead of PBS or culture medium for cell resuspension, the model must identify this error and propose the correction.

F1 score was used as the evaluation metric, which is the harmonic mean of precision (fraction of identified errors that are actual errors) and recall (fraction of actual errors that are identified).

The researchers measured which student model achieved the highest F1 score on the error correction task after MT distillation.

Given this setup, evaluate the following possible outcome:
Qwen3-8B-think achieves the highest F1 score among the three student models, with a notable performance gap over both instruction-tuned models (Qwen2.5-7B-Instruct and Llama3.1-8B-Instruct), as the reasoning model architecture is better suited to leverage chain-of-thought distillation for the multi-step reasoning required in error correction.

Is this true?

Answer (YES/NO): NO